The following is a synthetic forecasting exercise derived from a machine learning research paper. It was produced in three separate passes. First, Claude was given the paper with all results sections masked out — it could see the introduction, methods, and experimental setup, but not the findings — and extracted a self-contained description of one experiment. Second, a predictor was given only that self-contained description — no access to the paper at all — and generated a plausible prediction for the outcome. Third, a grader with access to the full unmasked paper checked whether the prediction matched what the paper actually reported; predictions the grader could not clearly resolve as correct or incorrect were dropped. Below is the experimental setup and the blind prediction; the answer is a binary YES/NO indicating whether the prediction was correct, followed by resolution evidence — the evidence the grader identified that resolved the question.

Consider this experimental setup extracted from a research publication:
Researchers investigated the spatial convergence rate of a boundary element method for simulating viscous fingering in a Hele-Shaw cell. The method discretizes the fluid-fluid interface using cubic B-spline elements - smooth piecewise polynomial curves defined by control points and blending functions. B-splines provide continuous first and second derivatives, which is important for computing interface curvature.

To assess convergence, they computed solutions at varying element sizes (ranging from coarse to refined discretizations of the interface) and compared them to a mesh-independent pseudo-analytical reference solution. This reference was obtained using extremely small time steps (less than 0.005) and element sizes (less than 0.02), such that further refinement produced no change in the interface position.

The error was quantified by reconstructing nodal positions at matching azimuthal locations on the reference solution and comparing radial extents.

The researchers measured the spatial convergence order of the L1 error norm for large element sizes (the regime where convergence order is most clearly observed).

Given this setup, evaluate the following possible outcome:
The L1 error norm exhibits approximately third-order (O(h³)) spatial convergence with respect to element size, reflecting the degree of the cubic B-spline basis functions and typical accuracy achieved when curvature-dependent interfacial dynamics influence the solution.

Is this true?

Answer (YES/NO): NO